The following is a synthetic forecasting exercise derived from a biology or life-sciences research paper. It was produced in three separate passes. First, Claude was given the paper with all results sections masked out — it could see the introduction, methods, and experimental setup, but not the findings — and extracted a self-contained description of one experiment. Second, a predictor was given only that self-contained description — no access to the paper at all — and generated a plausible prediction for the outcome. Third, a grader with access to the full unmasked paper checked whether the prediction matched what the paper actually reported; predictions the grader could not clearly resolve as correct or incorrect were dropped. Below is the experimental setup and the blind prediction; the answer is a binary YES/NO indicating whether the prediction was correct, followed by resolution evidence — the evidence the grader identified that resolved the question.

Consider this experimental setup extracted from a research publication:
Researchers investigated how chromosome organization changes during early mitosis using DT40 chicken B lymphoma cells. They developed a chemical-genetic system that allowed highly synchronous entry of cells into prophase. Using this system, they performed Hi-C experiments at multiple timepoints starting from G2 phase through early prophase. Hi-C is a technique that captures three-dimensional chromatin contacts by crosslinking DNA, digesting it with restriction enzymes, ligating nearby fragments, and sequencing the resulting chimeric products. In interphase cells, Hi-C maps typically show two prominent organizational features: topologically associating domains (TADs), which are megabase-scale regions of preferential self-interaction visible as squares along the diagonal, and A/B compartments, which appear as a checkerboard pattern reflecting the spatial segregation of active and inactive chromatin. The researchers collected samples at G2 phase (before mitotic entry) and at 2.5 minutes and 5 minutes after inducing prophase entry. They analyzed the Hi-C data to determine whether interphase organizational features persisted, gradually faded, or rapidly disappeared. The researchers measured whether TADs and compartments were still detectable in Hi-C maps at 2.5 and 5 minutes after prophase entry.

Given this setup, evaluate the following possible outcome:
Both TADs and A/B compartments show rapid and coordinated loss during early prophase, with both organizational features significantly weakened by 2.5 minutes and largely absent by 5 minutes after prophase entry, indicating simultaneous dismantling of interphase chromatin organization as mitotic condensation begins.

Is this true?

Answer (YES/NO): NO